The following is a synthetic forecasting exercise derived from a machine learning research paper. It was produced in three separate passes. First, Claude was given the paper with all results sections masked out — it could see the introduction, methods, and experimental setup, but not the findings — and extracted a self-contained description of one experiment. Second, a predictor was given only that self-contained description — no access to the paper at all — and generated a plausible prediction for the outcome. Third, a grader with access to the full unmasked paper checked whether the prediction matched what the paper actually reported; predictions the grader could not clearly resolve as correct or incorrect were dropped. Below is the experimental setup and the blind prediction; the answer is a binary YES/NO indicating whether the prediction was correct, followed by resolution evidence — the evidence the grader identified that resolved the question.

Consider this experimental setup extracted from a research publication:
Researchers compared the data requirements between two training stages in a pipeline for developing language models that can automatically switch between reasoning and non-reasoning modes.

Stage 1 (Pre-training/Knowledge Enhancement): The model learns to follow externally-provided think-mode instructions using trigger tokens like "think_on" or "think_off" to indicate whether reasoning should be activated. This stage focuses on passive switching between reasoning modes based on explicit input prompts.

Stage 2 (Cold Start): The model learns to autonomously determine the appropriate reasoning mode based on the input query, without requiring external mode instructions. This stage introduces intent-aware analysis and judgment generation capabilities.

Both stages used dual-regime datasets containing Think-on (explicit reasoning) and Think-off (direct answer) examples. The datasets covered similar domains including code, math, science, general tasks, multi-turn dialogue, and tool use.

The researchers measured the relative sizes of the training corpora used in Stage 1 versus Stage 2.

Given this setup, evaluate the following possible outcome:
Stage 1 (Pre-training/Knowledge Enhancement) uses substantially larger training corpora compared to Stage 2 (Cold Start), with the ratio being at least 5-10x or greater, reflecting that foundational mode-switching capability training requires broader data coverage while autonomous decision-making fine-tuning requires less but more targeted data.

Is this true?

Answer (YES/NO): NO